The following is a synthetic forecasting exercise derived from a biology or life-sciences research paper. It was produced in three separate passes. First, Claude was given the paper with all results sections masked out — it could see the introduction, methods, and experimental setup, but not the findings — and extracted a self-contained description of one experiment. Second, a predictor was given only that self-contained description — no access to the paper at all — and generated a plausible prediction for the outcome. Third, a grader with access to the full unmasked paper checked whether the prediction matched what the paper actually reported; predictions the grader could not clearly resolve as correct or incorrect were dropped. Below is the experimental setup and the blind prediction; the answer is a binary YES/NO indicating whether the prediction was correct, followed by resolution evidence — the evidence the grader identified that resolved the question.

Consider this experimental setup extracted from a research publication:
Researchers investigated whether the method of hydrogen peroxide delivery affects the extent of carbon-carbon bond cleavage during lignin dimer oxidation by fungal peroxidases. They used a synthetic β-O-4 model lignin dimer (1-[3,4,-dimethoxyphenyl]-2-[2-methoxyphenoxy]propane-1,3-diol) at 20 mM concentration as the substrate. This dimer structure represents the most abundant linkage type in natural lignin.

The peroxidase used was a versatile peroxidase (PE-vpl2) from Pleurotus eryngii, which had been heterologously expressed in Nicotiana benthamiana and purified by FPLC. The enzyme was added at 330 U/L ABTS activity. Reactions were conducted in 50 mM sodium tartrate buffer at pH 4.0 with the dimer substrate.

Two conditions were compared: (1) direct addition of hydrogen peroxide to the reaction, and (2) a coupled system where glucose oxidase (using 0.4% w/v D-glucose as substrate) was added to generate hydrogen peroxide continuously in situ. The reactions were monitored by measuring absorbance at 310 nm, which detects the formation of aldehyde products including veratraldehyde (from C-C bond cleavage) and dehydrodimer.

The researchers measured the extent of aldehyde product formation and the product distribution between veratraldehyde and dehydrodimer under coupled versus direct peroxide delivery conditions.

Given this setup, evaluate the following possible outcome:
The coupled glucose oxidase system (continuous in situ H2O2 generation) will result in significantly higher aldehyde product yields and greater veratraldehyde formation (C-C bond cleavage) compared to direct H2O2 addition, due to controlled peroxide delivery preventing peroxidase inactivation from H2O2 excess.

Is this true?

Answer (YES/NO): YES